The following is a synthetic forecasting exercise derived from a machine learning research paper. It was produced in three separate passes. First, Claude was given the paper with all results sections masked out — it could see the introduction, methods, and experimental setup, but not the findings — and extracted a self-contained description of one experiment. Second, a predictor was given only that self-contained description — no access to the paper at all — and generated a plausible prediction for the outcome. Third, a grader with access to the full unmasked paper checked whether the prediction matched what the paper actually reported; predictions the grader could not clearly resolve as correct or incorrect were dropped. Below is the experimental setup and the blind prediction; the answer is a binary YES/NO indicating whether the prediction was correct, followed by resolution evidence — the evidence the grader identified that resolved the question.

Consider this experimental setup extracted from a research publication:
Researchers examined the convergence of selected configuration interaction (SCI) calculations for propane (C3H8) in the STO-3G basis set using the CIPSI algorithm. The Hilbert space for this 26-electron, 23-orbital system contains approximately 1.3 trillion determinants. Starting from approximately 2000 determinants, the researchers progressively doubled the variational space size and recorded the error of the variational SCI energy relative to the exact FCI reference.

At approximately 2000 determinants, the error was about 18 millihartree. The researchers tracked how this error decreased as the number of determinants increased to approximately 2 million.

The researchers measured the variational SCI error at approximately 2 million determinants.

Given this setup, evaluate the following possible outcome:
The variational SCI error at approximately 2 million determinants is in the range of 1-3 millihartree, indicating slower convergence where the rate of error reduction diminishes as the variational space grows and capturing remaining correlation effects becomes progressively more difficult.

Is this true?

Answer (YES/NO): NO